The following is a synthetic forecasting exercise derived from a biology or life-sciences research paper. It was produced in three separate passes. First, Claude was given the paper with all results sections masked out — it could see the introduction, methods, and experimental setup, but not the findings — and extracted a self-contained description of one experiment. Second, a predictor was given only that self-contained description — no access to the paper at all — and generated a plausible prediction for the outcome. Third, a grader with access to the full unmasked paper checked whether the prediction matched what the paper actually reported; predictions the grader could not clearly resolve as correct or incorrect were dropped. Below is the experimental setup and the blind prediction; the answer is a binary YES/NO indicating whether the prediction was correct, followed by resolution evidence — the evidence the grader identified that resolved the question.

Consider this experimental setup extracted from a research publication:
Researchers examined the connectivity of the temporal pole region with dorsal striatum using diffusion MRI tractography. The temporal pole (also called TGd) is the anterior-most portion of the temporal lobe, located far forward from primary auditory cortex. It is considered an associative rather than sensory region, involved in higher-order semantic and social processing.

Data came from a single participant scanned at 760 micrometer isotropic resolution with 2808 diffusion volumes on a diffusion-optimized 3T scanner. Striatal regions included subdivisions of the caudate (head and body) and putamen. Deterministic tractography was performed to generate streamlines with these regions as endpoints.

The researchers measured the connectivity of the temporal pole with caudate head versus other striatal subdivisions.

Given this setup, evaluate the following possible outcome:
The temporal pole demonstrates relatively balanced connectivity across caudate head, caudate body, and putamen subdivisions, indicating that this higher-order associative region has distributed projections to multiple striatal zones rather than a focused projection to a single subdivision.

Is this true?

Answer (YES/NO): NO